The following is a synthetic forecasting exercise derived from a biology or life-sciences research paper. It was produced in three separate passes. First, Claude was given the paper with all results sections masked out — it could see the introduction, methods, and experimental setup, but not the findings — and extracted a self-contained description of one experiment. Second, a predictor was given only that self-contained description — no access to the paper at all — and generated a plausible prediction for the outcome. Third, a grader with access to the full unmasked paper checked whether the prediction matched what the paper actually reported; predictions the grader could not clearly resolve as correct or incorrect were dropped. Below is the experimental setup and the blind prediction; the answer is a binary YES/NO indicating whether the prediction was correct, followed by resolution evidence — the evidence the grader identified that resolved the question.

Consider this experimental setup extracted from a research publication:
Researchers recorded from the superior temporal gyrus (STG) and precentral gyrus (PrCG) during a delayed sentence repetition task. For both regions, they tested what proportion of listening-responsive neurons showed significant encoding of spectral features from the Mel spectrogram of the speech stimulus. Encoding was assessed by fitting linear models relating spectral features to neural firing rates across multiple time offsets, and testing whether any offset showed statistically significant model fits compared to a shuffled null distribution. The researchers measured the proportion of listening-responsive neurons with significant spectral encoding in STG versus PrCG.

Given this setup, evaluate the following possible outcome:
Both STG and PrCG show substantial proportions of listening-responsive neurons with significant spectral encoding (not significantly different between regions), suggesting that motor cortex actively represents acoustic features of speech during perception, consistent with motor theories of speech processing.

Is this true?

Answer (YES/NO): NO